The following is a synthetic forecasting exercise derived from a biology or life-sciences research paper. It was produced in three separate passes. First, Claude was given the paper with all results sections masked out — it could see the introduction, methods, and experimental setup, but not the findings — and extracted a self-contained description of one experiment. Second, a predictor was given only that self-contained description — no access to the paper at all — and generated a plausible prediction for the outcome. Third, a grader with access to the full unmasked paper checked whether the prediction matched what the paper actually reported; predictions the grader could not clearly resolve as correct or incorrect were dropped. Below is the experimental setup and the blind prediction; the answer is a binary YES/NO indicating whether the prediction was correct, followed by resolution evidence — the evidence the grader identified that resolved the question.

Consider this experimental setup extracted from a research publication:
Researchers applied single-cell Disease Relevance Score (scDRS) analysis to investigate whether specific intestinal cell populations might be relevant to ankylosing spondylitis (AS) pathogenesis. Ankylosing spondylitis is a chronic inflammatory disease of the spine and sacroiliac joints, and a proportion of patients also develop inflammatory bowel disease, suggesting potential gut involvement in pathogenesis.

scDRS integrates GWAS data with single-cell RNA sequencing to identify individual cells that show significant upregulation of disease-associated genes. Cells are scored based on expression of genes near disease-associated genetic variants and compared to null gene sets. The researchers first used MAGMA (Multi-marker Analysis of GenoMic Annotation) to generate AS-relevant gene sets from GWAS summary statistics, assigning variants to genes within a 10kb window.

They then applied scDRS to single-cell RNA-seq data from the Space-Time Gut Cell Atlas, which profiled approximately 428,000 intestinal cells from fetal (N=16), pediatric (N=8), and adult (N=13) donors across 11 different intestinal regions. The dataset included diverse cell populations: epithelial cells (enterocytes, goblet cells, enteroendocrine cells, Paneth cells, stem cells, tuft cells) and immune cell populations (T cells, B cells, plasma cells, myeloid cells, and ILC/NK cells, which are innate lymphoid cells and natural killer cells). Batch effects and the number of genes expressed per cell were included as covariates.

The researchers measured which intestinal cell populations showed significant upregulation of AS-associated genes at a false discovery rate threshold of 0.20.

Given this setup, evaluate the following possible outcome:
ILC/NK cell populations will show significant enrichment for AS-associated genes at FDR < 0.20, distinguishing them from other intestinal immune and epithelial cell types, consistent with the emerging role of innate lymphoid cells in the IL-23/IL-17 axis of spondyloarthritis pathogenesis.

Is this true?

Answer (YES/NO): YES